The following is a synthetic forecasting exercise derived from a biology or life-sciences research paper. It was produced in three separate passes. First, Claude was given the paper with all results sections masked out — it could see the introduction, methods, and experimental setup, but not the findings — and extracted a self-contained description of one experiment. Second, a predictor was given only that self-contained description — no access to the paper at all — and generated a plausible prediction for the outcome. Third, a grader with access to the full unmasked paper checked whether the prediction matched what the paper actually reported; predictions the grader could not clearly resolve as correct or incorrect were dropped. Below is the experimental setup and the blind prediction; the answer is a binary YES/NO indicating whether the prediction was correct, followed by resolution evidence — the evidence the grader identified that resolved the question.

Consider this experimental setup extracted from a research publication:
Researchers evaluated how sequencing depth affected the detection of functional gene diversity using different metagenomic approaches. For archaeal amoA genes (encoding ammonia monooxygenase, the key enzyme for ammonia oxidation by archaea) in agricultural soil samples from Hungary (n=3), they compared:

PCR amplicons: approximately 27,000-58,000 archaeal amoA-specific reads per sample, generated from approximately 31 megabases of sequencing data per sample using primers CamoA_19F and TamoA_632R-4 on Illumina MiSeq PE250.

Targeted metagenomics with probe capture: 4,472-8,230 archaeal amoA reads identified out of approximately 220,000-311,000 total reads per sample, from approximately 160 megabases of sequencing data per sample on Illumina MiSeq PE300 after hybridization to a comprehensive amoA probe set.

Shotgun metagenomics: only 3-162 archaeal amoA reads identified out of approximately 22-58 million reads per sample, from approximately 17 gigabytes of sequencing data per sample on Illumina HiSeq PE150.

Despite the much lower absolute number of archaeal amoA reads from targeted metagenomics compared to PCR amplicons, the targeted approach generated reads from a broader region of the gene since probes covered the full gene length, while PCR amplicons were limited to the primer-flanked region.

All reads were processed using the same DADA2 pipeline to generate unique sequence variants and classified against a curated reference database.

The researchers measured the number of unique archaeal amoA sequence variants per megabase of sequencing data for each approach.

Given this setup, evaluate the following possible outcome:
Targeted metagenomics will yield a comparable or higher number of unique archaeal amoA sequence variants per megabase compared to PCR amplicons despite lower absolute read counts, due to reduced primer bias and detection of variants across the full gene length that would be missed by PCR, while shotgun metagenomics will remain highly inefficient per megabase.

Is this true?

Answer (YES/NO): NO